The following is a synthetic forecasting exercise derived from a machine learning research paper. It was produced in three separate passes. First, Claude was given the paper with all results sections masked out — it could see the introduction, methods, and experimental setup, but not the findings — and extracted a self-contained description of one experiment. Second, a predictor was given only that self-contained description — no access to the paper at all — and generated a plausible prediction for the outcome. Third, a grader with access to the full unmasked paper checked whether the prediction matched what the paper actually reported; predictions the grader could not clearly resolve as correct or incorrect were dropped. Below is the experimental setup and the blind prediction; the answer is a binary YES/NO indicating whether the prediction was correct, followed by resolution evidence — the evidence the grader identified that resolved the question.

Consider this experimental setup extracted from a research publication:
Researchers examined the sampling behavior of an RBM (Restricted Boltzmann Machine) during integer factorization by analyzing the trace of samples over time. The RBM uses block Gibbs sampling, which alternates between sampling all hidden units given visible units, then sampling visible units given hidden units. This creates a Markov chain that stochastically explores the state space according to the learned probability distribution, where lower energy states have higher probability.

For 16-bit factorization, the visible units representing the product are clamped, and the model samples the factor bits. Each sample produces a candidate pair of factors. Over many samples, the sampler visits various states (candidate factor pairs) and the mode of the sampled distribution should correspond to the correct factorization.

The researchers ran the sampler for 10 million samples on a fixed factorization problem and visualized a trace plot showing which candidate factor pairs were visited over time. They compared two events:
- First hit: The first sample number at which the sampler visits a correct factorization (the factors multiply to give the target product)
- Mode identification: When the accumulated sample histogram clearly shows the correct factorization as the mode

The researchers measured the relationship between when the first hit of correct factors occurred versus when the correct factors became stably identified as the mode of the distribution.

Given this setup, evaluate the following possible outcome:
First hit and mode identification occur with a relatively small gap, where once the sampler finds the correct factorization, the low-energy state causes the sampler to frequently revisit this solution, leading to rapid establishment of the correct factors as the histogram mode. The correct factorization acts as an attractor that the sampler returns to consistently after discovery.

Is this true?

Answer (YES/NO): NO